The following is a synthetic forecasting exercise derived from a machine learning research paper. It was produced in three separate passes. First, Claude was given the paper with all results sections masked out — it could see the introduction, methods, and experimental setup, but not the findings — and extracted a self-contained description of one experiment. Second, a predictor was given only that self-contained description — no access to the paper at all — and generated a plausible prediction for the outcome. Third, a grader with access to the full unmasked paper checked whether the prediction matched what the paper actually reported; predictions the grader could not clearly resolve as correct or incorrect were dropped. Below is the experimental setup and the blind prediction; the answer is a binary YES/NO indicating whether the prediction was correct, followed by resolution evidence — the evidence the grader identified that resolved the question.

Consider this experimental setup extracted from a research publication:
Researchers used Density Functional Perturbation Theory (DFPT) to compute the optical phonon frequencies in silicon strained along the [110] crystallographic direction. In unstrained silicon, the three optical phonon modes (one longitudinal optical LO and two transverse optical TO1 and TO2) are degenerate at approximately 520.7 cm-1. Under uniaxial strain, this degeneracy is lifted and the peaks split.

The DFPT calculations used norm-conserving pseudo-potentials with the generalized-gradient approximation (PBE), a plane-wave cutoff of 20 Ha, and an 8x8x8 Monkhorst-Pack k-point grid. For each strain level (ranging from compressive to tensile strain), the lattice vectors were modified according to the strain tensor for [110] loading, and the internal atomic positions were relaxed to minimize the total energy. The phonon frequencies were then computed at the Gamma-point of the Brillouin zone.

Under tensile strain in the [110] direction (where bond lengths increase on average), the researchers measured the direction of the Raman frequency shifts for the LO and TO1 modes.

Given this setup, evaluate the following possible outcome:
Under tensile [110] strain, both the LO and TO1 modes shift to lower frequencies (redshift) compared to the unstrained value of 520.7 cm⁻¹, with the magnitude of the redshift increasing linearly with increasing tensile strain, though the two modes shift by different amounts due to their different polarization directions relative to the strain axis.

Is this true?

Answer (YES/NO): YES